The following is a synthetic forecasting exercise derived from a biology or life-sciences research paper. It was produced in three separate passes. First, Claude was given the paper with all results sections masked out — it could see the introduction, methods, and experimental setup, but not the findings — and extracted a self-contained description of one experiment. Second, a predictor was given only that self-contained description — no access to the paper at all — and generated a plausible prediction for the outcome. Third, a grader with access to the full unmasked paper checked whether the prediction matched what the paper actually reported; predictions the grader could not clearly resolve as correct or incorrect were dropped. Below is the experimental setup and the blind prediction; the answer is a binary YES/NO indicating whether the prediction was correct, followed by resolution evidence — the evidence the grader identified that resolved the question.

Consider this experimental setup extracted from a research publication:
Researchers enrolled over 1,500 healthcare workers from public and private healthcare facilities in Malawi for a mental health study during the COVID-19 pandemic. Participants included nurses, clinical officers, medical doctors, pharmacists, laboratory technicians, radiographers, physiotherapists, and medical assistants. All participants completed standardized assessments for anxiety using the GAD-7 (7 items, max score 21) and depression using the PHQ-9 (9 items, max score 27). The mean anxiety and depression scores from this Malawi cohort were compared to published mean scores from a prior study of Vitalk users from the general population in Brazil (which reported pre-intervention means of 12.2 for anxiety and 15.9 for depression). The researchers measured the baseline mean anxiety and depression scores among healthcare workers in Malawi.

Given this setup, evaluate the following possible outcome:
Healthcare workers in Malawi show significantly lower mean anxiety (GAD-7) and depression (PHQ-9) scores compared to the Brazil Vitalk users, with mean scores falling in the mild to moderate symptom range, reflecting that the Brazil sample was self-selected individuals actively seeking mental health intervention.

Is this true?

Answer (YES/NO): NO